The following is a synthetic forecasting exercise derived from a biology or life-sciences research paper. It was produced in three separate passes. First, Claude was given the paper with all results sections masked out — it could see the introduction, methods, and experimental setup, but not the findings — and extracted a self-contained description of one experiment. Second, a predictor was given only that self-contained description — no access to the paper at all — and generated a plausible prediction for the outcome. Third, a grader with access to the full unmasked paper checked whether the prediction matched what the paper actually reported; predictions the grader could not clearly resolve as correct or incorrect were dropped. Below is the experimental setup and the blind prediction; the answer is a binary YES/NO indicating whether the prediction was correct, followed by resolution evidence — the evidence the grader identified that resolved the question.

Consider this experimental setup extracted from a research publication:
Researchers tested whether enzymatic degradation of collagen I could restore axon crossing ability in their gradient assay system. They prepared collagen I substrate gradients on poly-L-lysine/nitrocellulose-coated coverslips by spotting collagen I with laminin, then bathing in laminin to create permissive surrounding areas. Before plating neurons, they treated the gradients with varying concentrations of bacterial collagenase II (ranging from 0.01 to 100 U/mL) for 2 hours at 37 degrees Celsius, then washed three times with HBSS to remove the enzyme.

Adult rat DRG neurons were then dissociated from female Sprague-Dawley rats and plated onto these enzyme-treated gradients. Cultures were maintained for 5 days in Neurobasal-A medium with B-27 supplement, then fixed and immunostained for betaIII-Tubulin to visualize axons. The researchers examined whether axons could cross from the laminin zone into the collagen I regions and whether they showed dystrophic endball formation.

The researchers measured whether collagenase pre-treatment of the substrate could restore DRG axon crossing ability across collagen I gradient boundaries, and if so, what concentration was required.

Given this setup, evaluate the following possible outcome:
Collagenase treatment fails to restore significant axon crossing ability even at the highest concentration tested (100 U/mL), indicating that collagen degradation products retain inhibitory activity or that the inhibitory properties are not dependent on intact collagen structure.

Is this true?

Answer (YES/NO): NO